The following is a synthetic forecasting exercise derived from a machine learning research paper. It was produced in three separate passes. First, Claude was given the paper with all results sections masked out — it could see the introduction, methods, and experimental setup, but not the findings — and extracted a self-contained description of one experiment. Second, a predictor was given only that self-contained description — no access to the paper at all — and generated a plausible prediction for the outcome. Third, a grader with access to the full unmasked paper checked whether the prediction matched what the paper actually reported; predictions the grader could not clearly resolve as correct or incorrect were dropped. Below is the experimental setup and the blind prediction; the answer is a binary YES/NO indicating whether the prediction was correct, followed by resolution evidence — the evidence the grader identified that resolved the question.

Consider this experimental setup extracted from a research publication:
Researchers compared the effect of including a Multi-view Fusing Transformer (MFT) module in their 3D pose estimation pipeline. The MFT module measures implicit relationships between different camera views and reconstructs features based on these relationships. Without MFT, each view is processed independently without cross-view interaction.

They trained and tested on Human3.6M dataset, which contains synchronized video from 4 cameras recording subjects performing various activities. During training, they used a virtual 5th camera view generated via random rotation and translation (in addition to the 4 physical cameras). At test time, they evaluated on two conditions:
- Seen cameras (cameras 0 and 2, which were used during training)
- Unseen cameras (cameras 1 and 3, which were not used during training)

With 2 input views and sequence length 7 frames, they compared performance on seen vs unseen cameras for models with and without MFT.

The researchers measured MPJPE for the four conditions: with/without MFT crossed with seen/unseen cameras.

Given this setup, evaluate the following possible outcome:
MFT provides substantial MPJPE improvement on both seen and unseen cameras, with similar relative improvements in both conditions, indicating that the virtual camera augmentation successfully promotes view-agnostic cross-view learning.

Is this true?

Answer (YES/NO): YES